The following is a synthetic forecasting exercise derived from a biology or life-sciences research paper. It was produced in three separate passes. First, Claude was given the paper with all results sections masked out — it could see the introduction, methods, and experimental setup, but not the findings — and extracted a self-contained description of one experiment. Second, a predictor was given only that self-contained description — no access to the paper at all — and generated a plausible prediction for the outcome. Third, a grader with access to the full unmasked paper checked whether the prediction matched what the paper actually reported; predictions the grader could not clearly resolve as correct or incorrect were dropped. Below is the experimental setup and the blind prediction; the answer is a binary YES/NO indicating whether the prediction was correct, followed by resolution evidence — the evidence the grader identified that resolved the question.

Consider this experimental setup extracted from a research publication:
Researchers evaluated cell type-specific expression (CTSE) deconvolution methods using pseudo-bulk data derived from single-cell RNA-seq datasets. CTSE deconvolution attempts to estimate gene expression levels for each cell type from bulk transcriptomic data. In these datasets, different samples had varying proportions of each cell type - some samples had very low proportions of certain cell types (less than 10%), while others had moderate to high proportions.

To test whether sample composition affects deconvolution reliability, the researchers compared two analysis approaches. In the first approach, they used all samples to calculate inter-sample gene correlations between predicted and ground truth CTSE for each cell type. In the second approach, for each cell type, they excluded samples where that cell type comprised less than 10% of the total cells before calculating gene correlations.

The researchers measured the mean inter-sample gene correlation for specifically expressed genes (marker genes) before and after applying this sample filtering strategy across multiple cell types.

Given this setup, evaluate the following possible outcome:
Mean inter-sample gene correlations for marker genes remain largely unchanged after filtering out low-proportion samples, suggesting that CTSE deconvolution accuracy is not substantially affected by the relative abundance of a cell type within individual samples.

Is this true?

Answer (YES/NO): NO